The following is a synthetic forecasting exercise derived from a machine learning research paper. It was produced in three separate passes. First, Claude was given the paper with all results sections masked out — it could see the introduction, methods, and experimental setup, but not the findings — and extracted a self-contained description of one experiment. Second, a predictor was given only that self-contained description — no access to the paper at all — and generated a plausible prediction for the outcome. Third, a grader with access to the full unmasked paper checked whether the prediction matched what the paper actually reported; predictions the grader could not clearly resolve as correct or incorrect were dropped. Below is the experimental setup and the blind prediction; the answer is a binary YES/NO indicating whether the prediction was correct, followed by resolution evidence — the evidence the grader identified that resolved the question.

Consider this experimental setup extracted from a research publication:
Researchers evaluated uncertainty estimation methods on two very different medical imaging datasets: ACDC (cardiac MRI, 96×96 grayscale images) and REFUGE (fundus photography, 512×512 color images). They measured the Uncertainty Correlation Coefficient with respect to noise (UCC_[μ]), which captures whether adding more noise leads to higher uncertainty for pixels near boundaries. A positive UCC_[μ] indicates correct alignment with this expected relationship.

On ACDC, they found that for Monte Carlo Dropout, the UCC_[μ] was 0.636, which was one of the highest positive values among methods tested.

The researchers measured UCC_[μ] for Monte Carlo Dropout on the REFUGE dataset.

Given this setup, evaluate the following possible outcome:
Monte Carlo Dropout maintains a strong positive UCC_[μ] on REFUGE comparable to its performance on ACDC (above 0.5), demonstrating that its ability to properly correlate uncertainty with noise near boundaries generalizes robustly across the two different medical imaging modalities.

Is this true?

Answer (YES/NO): NO